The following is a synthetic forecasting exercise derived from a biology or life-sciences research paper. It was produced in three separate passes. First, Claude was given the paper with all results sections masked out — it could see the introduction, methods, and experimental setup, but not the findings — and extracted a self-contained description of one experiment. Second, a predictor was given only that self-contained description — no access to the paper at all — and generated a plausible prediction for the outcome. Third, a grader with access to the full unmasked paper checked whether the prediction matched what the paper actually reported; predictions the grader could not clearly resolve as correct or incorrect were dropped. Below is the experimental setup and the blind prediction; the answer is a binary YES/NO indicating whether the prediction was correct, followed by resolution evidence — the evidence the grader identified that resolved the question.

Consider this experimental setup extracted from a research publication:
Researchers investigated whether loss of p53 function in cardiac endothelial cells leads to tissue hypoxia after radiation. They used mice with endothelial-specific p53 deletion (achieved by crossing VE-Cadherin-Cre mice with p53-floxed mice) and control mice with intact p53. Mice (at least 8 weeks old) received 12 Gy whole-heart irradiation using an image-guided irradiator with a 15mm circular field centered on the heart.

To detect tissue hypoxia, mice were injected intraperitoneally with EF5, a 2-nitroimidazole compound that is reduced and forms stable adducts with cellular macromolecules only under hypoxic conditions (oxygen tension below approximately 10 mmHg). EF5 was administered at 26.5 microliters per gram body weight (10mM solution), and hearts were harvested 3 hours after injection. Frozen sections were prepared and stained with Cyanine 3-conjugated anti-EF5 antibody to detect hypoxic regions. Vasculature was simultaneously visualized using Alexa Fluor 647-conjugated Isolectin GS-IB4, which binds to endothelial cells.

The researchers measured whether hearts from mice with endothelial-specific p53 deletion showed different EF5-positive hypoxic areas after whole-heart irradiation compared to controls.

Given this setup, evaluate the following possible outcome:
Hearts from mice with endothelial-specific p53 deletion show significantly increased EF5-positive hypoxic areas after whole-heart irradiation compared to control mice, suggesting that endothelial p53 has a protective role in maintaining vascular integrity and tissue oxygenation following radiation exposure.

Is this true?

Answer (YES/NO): YES